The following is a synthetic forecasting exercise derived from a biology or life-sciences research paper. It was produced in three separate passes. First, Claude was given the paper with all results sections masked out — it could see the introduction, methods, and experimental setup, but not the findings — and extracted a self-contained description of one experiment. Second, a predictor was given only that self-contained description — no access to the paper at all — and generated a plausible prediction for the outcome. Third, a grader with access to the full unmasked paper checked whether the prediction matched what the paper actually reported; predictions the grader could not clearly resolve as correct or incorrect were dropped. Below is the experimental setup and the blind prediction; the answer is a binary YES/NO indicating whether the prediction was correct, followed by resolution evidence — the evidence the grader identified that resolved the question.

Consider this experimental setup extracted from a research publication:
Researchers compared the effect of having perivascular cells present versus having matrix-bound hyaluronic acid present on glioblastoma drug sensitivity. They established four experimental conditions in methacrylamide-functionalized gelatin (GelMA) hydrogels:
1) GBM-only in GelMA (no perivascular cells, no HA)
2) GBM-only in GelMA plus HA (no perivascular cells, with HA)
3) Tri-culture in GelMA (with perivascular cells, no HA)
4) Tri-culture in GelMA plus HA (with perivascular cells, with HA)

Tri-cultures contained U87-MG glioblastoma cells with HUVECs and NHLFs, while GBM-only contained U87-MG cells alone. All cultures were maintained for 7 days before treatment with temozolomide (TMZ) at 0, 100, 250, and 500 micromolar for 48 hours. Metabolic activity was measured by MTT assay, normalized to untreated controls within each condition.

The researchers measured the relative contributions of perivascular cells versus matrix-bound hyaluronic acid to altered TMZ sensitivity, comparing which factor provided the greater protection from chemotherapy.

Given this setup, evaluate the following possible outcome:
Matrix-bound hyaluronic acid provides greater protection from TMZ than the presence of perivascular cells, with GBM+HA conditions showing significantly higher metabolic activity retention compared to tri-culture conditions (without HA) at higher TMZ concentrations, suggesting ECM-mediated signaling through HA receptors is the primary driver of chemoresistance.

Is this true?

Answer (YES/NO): NO